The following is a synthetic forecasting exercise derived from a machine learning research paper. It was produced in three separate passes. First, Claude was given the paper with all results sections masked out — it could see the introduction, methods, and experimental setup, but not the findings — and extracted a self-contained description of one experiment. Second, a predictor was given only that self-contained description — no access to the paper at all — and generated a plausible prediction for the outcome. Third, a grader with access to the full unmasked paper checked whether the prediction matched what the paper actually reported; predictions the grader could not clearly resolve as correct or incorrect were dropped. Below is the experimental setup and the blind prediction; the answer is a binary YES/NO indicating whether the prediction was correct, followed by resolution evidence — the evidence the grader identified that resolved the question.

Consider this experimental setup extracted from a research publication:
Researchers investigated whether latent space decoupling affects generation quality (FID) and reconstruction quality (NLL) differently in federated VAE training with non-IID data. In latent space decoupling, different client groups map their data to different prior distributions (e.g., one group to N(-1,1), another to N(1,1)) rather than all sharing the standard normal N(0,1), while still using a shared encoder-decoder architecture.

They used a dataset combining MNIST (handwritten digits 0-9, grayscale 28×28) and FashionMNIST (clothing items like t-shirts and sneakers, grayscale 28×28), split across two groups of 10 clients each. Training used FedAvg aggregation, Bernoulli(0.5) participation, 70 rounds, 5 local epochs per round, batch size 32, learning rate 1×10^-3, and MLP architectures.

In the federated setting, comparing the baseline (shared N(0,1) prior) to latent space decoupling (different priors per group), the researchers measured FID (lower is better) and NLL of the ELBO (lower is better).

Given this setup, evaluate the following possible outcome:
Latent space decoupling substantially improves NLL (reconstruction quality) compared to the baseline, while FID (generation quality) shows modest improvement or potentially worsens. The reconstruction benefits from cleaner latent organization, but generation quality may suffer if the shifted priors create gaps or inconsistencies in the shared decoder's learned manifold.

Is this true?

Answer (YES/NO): NO